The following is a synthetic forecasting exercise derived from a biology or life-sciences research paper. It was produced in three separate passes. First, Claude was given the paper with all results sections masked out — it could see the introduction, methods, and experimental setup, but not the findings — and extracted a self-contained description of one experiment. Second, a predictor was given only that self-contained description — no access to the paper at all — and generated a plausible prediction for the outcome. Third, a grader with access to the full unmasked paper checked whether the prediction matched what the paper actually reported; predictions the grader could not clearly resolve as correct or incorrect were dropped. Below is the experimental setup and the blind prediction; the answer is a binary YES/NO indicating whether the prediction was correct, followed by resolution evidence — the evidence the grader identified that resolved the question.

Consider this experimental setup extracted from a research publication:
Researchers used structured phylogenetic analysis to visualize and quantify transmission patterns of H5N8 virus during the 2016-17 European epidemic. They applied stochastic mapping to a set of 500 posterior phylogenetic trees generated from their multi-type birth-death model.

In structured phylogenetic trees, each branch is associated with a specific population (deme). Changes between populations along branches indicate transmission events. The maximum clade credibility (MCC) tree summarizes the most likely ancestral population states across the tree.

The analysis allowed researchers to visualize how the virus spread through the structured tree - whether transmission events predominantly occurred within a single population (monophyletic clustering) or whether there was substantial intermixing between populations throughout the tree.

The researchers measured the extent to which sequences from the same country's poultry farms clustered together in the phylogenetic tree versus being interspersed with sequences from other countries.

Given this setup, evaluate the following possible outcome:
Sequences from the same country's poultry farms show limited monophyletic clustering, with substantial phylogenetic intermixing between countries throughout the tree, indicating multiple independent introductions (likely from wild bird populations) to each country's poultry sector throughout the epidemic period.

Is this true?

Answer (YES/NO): NO